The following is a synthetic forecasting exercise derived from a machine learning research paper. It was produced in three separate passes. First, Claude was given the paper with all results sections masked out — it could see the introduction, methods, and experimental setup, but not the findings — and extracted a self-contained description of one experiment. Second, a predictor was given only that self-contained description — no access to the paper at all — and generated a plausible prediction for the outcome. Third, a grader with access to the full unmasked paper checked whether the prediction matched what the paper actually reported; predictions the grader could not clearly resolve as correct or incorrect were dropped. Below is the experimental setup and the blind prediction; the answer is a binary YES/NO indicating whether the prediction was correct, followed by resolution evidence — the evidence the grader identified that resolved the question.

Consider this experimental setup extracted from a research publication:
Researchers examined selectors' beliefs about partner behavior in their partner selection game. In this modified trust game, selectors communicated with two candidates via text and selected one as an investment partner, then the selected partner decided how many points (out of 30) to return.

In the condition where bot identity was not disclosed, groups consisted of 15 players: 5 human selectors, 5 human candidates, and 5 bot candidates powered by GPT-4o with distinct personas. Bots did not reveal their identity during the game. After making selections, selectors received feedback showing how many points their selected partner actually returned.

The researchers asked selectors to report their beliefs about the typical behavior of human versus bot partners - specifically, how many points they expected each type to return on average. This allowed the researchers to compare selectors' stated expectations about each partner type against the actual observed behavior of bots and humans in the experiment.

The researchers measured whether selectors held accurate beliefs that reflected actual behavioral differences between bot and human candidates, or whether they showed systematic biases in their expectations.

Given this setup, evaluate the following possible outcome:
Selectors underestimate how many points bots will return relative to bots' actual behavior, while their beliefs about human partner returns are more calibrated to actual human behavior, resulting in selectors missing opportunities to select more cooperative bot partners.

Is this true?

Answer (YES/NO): YES